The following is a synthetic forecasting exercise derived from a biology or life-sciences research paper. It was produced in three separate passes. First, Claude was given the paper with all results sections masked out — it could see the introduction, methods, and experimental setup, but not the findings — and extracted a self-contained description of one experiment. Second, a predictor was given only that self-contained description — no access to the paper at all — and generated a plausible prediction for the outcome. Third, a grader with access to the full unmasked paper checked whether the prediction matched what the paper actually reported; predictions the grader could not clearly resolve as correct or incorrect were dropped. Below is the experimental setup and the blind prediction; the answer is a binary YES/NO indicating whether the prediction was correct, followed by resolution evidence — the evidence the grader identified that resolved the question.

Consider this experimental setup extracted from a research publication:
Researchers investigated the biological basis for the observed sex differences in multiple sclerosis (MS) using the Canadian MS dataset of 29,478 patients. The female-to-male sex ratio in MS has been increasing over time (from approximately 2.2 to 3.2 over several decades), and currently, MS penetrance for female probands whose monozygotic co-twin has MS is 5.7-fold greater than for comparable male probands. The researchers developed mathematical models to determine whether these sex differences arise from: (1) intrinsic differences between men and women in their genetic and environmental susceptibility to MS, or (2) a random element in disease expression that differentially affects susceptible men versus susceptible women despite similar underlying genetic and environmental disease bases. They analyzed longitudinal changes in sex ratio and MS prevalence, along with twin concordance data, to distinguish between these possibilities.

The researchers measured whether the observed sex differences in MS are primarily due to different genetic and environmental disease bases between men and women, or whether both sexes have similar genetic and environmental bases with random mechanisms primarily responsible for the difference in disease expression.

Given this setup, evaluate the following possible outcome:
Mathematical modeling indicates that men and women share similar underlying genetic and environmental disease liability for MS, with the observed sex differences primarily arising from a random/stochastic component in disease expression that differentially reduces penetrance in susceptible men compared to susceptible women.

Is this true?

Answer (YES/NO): YES